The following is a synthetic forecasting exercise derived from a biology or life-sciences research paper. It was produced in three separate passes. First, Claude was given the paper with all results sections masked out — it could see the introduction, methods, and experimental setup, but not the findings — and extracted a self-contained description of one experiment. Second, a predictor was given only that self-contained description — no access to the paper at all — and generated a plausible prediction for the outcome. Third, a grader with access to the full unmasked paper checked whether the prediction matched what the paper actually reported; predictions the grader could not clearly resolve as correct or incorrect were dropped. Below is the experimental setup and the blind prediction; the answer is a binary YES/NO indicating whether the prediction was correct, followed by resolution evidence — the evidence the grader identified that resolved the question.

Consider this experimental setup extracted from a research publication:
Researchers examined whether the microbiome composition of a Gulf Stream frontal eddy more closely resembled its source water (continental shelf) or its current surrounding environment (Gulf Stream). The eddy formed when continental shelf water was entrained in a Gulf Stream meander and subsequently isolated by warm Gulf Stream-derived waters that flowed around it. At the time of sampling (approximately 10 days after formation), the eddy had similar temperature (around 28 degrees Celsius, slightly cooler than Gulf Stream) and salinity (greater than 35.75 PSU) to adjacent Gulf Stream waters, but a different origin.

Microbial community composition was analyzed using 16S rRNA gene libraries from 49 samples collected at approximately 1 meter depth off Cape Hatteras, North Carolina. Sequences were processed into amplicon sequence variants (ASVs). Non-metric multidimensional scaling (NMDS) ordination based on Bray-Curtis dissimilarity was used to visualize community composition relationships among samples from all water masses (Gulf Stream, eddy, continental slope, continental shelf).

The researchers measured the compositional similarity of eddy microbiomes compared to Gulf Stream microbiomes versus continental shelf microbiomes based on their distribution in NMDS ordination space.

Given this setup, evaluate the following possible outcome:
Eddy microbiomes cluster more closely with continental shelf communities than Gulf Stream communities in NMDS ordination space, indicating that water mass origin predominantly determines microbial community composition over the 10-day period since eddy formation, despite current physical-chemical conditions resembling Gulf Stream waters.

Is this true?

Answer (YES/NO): NO